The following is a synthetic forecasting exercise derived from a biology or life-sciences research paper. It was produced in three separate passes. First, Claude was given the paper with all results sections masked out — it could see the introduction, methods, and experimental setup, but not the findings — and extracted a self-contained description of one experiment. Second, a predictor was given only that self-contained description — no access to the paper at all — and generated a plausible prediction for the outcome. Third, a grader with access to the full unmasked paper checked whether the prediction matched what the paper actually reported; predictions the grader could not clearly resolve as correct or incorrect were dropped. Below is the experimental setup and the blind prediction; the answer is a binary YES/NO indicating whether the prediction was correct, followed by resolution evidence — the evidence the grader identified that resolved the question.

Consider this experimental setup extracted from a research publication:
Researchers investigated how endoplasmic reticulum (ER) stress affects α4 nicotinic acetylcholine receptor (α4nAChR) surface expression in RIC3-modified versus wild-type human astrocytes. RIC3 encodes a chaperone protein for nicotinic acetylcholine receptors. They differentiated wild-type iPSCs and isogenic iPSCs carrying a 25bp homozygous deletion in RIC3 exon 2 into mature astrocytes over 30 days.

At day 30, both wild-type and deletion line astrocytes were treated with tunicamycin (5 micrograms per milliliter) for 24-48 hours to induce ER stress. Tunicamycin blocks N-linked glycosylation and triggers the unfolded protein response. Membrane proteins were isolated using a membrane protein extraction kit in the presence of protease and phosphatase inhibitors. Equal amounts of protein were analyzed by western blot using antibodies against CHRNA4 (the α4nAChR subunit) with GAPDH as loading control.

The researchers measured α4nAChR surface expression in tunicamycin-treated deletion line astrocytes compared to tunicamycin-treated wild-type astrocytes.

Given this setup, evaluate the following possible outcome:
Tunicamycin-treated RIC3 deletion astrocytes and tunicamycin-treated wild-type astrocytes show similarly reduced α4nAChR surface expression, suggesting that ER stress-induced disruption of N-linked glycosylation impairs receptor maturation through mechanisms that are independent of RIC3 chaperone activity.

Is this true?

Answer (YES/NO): NO